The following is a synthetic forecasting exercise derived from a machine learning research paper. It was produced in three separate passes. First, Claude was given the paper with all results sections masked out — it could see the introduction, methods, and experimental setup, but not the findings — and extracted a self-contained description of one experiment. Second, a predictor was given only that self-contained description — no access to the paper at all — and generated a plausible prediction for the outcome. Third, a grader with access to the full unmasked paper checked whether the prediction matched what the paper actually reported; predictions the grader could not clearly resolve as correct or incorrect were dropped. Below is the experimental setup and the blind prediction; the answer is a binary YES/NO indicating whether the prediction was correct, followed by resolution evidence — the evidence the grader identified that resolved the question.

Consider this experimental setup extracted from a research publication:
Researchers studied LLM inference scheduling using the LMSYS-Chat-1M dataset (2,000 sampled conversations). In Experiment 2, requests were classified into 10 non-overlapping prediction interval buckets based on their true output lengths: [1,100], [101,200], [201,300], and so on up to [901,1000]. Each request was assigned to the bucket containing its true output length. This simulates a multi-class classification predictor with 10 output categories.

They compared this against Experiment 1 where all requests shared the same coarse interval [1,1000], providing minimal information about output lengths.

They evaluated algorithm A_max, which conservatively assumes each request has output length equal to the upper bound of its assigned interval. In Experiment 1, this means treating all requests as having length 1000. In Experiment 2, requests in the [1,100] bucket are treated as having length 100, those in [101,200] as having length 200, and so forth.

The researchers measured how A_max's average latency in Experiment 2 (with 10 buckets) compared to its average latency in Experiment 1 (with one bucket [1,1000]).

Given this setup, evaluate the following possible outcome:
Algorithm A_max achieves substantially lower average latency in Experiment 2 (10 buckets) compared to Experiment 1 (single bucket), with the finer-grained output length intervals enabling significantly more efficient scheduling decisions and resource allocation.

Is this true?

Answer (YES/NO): YES